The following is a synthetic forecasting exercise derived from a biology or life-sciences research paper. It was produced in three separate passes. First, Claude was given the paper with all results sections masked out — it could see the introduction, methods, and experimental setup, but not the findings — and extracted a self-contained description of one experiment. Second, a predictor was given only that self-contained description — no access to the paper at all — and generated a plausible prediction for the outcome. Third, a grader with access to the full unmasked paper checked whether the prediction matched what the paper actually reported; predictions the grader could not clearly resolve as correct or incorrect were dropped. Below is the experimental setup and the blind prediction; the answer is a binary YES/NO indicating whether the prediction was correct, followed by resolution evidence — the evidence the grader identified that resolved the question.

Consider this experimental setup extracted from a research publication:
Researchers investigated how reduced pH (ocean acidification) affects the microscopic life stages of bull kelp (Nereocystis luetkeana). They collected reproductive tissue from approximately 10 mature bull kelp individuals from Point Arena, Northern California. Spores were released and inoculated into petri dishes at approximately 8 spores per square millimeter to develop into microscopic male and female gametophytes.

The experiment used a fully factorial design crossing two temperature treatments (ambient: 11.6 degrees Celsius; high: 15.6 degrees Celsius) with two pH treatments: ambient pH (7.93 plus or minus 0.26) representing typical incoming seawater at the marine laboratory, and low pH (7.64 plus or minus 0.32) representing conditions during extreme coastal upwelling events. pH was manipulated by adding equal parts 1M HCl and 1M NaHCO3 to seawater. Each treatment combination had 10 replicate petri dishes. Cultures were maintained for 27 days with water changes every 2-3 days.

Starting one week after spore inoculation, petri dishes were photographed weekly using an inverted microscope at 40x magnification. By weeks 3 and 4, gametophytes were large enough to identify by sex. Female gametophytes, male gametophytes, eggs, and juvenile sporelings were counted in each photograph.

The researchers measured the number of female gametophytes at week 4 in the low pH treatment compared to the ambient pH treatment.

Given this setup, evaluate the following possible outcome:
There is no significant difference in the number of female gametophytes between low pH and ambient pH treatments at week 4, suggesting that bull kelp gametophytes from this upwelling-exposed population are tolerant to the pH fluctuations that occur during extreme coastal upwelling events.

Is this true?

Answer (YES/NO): YES